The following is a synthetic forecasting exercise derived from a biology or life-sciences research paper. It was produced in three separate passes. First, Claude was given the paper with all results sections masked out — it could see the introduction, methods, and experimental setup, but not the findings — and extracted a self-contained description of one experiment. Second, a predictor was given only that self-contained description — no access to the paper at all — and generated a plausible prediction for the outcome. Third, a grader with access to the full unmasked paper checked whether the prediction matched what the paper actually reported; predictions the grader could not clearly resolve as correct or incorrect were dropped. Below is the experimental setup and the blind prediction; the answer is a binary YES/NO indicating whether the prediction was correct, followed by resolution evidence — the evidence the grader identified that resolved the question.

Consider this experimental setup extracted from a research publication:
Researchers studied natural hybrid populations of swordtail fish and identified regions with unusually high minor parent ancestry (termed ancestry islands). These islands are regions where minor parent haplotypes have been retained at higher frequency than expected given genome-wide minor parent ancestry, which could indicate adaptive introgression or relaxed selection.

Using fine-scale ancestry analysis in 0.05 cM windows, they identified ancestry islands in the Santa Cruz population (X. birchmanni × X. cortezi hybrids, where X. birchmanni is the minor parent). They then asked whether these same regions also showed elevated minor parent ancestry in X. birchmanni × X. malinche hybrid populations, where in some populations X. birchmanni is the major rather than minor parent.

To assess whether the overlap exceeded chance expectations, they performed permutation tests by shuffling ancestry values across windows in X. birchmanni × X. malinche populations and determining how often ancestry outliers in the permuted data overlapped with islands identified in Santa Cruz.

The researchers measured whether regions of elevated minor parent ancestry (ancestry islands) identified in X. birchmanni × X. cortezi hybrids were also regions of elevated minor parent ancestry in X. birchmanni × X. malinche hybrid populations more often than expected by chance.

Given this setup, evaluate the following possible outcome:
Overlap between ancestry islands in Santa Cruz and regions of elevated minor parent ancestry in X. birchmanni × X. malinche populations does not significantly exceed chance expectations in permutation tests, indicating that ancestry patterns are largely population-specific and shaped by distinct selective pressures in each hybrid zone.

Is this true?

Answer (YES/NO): NO